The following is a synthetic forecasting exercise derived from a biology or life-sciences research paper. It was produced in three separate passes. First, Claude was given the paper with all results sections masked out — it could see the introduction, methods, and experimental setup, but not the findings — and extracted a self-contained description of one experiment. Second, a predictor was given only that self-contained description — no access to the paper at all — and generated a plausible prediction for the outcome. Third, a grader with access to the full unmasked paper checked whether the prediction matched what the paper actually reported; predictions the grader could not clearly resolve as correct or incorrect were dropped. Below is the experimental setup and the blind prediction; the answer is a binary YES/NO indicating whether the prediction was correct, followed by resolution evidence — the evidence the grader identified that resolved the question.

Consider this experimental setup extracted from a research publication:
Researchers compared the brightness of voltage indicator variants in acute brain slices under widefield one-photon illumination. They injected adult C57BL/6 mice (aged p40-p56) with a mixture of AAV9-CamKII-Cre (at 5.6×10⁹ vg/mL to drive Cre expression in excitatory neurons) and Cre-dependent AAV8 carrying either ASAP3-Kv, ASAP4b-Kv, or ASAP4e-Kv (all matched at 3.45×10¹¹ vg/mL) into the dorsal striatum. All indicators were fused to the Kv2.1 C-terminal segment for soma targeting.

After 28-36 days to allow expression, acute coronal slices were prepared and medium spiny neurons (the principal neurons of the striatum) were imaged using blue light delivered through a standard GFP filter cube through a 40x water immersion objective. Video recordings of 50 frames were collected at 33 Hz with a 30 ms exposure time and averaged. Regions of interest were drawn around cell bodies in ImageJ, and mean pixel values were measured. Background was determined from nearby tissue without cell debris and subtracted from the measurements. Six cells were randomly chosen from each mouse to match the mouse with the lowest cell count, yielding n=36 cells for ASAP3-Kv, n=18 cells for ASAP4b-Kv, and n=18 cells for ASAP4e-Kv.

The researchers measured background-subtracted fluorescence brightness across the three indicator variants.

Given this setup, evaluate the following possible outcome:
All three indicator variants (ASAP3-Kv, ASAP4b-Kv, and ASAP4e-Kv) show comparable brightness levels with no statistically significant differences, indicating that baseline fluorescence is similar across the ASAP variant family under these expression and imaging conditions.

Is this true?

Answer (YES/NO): YES